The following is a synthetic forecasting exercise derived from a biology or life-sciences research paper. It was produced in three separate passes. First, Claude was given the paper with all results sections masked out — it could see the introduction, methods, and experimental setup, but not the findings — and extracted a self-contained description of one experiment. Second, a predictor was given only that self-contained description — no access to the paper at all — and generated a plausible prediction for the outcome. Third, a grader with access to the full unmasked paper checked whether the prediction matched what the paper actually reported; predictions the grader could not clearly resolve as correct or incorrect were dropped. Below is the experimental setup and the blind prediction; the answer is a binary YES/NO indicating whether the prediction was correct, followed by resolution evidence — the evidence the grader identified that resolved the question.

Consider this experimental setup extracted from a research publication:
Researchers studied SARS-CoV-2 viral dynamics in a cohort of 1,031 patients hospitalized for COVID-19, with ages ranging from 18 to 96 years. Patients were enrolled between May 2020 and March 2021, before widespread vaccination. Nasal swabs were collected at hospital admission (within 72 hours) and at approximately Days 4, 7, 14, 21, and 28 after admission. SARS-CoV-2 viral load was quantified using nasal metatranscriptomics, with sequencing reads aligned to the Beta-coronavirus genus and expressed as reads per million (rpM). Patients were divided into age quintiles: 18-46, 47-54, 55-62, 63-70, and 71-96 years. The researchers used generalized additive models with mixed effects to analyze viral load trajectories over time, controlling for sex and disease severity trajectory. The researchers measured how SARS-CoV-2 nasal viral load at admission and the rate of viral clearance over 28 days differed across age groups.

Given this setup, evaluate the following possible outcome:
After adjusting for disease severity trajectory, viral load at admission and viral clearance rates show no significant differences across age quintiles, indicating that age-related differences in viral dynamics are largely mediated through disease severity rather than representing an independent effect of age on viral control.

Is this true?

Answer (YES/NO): NO